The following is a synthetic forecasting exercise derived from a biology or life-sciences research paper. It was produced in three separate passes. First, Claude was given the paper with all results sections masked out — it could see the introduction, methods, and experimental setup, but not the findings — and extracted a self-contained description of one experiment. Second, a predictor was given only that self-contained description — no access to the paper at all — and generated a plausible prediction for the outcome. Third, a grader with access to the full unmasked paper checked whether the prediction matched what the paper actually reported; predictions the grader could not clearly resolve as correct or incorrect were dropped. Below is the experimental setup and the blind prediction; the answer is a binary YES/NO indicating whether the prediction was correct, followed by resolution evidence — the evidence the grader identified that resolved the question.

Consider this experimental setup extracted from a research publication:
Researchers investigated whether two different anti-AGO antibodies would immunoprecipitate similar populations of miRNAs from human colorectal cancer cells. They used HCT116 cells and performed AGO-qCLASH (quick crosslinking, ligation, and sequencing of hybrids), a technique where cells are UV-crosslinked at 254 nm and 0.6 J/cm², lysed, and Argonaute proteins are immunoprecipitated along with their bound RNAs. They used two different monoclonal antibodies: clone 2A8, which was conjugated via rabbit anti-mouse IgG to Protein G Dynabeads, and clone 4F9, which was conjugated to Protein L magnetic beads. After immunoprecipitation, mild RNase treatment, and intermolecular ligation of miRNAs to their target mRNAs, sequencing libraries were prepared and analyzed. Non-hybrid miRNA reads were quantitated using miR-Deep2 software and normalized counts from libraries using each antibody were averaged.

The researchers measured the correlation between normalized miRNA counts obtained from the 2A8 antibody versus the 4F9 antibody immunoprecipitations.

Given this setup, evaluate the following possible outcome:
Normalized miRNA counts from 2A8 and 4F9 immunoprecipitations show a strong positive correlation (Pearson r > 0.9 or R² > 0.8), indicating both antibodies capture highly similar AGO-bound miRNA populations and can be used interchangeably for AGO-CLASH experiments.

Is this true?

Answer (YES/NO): YES